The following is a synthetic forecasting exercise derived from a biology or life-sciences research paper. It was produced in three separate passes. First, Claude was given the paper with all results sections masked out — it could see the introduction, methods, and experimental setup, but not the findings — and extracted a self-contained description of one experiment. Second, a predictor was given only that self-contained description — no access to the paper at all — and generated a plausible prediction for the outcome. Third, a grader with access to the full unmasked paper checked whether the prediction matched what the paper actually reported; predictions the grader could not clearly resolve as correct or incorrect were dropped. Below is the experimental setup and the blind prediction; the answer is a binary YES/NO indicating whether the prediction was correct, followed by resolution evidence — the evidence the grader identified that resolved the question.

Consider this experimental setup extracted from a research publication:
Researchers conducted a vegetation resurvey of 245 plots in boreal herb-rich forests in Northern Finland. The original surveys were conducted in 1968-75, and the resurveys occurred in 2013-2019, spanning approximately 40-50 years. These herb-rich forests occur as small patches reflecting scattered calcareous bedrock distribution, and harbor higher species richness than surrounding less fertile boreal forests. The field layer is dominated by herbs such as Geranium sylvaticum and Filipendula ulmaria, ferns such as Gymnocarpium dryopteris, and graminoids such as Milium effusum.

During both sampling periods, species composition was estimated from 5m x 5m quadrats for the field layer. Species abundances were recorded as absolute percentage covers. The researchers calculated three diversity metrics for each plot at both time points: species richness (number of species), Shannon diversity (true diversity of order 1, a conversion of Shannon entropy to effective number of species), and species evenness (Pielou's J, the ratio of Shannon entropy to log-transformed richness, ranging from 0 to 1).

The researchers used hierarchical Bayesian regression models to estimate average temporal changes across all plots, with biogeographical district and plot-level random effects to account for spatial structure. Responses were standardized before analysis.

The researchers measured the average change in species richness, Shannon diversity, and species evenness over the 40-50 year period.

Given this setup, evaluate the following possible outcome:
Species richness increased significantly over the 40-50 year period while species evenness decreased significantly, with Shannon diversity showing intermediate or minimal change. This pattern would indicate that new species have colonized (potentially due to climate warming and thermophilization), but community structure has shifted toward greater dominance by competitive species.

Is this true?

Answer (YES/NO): NO